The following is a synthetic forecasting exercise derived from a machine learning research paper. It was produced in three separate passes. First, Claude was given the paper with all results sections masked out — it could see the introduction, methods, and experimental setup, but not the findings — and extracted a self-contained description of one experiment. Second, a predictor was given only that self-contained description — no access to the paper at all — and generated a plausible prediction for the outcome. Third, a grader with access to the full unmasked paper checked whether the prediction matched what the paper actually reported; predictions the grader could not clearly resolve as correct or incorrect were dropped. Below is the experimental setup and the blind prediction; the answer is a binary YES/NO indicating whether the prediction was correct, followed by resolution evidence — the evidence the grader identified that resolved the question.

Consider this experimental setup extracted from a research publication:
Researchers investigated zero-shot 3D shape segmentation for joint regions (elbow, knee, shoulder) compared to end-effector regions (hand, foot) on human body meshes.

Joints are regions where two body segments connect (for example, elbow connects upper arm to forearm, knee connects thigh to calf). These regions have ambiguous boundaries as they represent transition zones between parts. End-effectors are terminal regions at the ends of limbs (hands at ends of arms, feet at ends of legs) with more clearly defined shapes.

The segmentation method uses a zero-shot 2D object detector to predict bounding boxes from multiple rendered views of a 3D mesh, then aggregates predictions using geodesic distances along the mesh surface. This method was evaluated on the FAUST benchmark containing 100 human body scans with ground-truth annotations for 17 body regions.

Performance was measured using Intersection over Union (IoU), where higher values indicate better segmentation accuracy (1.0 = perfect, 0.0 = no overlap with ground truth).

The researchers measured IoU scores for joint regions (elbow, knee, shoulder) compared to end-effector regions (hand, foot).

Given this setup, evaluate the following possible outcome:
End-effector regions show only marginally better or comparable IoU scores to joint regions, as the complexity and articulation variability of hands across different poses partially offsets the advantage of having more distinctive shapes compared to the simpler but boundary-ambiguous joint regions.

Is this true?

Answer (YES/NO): NO